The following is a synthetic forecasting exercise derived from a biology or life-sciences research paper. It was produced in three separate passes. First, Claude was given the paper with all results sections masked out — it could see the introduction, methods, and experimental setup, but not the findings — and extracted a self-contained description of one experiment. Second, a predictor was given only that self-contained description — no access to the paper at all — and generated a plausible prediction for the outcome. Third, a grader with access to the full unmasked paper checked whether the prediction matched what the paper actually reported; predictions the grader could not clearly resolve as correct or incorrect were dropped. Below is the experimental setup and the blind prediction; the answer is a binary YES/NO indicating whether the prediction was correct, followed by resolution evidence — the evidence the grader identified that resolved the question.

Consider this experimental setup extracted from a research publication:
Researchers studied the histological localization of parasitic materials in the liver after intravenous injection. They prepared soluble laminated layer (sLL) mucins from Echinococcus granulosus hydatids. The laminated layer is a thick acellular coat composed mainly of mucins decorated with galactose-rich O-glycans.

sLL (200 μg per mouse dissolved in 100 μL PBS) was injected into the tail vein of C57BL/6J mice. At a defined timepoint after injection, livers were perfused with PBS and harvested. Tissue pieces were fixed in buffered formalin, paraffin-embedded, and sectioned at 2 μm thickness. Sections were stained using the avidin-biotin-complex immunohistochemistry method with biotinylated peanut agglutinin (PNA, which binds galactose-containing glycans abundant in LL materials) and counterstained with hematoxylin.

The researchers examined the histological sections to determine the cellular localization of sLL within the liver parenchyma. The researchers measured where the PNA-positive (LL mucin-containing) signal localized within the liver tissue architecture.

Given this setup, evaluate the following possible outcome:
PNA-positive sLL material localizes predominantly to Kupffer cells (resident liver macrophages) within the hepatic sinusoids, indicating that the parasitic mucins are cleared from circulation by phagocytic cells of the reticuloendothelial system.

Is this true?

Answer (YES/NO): YES